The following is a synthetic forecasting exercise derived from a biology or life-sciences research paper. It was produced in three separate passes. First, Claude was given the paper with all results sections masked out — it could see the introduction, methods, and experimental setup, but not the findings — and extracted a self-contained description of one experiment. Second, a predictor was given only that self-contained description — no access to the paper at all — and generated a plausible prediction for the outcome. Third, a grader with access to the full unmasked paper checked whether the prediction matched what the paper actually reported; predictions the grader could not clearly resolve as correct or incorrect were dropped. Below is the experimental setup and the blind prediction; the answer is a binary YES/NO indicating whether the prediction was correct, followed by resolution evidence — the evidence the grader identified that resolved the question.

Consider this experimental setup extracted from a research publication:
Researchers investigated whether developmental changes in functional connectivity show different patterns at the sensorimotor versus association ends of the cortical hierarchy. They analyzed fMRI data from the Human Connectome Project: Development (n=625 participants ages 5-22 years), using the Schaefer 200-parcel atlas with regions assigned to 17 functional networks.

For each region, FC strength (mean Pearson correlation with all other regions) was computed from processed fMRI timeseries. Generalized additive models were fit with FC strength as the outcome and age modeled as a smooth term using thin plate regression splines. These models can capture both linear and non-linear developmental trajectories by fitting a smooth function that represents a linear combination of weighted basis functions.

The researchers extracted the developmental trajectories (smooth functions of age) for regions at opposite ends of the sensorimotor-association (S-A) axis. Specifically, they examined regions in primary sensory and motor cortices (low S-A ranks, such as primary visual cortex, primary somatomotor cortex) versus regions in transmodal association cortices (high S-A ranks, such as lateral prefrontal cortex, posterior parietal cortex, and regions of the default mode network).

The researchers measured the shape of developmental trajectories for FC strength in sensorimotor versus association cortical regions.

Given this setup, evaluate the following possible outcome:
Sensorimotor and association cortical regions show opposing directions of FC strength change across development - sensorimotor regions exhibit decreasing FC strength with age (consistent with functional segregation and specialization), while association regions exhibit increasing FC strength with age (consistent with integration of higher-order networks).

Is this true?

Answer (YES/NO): NO